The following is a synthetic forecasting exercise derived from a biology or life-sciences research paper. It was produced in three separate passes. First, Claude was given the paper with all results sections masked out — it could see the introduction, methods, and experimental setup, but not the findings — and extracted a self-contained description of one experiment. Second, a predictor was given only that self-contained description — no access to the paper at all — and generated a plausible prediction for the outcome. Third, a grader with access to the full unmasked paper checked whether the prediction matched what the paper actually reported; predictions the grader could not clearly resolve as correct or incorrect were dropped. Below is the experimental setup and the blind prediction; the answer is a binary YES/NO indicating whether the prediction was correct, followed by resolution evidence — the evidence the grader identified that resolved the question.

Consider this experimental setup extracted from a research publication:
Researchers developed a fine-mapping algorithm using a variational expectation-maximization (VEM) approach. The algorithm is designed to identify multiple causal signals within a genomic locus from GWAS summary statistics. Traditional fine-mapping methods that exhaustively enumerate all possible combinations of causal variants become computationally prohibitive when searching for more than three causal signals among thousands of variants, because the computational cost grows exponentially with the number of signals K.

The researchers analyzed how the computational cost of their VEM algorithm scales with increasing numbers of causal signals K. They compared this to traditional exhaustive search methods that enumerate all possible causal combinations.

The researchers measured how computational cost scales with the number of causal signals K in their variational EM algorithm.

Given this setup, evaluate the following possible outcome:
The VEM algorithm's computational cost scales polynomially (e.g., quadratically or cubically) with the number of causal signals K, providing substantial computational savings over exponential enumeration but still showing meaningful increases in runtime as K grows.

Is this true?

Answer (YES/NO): NO